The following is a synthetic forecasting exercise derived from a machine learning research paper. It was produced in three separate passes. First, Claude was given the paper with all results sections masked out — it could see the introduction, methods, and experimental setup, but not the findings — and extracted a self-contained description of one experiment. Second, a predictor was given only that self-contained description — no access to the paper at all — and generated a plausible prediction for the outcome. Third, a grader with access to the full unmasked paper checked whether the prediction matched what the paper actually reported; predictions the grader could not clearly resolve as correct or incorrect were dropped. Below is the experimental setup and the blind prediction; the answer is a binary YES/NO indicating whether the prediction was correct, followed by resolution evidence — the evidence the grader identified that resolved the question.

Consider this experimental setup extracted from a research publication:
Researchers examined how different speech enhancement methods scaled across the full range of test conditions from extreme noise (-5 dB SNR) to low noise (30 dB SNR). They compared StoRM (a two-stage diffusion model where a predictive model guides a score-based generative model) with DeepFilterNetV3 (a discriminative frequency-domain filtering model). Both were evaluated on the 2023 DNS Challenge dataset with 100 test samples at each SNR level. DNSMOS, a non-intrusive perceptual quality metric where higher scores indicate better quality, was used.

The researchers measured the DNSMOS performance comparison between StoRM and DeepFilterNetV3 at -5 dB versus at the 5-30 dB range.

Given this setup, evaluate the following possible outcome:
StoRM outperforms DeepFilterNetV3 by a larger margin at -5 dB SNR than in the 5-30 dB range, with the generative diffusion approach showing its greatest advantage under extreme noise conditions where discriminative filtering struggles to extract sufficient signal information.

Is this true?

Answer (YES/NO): NO